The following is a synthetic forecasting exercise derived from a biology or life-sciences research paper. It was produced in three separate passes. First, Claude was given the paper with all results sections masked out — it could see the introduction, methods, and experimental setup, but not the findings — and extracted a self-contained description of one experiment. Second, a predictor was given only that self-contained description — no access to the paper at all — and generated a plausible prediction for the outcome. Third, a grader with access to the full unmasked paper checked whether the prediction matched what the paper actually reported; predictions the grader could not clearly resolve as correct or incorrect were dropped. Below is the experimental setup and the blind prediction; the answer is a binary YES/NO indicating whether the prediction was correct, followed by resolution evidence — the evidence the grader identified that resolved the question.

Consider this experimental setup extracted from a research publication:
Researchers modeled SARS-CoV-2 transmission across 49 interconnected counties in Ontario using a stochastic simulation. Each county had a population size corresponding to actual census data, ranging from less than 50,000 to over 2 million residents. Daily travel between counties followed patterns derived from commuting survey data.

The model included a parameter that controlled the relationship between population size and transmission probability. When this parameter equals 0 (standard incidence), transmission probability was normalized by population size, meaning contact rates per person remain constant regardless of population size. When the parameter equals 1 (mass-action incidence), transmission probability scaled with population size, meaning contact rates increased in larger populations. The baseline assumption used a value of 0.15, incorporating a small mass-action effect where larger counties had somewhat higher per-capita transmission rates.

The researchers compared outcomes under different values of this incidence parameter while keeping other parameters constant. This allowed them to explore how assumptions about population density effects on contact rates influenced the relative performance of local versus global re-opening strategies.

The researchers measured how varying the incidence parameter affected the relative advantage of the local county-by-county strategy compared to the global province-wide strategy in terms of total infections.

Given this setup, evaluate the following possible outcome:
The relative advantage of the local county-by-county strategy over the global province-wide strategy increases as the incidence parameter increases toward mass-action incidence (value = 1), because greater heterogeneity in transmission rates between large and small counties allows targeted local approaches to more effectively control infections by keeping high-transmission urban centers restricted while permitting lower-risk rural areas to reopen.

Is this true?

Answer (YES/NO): NO